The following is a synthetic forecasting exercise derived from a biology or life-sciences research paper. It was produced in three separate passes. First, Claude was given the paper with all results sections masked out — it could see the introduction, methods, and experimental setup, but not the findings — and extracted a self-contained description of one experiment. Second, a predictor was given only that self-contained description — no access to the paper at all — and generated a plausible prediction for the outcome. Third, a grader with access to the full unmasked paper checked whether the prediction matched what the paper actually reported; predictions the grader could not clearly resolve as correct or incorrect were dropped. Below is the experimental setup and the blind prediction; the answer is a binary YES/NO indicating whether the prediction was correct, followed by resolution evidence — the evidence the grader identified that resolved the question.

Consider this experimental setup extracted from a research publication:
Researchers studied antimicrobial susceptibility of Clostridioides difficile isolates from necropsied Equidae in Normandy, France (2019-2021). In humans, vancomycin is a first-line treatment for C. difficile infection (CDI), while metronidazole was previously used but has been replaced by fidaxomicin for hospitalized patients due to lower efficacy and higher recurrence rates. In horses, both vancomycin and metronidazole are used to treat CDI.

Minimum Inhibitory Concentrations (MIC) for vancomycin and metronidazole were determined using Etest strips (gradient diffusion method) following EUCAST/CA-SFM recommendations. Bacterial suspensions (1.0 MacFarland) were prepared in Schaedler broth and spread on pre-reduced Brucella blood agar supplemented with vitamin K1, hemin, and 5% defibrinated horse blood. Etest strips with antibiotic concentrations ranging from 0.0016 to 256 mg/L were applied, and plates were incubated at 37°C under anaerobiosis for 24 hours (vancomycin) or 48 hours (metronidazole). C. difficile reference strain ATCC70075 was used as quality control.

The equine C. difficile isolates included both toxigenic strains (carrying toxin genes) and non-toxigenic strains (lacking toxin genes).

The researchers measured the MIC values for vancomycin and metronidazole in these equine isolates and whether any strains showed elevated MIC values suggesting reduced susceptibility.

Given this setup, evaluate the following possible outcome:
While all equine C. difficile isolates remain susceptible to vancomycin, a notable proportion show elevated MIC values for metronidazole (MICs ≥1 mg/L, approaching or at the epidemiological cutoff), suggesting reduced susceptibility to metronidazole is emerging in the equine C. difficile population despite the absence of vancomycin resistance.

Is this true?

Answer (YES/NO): NO